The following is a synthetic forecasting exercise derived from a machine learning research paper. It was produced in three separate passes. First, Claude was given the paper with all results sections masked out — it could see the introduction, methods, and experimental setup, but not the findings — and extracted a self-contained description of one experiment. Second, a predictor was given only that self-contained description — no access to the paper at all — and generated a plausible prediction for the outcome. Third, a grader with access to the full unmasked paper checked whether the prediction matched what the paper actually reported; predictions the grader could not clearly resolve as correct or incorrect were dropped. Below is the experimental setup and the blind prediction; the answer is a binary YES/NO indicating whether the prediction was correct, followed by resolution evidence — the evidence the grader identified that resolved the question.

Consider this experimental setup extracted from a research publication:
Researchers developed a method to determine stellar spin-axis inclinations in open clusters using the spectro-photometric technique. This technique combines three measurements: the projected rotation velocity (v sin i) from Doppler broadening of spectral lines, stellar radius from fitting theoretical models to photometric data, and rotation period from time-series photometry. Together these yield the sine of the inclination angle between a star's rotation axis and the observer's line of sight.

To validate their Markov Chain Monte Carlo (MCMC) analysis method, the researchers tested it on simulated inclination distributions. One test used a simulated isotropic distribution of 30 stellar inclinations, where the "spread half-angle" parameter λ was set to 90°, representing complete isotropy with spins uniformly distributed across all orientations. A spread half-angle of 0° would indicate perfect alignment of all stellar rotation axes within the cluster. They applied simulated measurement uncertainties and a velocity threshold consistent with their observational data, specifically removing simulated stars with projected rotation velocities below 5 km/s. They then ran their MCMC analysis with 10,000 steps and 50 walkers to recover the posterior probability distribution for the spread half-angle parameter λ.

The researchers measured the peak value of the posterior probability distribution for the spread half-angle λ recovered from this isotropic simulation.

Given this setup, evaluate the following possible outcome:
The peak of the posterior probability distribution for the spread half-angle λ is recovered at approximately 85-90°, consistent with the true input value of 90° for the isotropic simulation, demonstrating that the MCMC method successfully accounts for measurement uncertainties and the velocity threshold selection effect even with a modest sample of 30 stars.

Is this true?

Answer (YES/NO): YES